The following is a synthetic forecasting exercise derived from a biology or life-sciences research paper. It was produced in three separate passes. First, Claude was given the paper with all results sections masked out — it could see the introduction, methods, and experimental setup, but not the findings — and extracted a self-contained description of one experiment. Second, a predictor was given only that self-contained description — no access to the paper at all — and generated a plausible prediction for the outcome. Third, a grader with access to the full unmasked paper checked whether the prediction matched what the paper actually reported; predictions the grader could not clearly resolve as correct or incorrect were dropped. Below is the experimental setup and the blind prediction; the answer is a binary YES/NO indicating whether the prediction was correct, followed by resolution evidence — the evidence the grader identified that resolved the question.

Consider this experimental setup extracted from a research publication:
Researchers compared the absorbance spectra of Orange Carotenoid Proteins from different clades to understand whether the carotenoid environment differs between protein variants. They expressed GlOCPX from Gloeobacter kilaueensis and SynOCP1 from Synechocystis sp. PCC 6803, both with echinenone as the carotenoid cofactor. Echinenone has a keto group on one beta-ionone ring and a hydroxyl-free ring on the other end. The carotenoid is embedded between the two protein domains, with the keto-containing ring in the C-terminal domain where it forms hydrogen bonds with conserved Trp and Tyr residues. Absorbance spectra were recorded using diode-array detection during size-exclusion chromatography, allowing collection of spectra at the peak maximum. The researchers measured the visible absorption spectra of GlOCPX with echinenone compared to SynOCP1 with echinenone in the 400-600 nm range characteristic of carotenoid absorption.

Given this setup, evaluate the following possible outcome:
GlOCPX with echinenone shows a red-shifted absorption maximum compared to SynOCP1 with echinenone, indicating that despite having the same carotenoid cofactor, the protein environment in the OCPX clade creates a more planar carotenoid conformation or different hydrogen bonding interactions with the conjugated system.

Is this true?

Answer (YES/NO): YES